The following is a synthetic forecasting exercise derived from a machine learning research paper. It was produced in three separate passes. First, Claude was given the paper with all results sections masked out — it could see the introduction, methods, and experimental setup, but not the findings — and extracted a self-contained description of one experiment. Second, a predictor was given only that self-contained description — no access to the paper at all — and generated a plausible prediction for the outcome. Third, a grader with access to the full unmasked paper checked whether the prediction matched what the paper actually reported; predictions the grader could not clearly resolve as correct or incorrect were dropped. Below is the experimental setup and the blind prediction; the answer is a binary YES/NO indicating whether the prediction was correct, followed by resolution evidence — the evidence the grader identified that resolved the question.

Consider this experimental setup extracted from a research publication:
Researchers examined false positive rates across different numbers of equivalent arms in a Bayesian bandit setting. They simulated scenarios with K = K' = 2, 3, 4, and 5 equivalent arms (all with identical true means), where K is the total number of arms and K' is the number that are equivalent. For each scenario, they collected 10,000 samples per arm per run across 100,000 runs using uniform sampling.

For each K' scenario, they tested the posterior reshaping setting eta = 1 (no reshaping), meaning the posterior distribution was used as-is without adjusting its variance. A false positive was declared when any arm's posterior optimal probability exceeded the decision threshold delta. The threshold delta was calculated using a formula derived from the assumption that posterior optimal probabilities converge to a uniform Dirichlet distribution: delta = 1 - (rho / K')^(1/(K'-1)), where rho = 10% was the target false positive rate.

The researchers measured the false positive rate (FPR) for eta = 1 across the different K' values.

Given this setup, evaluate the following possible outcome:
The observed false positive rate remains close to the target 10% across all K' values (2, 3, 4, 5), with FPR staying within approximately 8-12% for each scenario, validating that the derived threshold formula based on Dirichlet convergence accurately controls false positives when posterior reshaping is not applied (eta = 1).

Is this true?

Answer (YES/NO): NO